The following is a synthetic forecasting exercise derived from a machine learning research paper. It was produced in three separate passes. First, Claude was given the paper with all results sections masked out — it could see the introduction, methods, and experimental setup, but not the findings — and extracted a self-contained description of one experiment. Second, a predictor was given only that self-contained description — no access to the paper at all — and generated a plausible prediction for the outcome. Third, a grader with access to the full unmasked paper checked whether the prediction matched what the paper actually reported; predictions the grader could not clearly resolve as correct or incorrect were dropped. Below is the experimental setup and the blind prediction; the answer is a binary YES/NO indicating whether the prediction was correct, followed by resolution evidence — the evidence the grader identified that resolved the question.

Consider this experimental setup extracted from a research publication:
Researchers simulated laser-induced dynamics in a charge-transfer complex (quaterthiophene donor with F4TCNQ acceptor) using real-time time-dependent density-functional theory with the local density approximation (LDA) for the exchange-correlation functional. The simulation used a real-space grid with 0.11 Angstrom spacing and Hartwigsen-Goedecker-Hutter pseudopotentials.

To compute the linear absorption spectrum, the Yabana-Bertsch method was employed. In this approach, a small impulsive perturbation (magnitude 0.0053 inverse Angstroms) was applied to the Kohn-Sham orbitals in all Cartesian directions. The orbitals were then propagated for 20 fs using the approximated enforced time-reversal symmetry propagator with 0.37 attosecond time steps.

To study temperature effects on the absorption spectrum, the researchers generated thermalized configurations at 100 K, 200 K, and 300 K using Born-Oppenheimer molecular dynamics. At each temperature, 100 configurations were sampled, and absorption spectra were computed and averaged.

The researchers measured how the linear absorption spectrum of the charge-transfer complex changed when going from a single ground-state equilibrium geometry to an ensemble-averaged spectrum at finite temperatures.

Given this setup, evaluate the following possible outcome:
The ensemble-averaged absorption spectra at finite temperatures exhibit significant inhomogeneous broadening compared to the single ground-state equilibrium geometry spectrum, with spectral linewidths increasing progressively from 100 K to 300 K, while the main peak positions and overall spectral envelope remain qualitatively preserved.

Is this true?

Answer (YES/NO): NO